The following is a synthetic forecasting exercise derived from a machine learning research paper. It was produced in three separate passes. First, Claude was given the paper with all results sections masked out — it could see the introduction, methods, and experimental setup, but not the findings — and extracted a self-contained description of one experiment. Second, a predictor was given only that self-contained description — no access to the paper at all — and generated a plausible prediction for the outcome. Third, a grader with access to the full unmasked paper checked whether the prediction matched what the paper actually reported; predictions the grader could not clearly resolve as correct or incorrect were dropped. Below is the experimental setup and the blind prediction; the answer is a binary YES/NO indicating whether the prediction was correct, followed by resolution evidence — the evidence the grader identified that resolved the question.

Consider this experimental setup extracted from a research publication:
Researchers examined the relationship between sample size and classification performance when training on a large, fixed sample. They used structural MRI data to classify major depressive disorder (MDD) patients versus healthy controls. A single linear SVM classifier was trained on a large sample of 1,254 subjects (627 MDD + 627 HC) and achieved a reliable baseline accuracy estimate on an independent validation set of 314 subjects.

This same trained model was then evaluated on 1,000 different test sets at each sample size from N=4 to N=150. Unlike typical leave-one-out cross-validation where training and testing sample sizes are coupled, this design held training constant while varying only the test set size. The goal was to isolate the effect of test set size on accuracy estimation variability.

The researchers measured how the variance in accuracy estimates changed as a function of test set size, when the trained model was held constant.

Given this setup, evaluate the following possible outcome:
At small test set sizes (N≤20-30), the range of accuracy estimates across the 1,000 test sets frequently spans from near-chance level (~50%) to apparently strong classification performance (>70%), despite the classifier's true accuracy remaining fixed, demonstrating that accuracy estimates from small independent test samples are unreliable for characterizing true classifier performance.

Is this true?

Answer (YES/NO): NO